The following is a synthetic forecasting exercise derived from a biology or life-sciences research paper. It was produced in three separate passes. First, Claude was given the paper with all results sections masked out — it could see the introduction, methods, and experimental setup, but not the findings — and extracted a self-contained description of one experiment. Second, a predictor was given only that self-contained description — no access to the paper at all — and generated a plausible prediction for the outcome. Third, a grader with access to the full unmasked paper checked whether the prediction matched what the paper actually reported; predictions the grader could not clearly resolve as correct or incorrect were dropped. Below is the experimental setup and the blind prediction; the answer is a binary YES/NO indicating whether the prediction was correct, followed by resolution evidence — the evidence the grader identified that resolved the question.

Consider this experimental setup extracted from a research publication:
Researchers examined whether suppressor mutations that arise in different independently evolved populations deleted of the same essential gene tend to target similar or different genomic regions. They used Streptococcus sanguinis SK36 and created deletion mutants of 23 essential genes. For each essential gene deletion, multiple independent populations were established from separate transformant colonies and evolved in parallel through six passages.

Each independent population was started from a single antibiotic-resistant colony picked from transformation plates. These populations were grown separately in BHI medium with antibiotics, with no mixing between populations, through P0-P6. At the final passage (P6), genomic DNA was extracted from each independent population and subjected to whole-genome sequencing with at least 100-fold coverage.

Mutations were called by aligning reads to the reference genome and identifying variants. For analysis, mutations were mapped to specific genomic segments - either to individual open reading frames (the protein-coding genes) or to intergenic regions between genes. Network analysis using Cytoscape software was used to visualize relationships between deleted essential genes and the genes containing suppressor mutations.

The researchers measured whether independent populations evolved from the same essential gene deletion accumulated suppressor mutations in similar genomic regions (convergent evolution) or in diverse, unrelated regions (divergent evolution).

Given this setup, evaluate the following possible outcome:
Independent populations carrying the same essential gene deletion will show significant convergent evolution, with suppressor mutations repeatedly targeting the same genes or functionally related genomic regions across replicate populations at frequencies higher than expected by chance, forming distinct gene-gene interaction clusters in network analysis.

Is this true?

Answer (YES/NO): YES